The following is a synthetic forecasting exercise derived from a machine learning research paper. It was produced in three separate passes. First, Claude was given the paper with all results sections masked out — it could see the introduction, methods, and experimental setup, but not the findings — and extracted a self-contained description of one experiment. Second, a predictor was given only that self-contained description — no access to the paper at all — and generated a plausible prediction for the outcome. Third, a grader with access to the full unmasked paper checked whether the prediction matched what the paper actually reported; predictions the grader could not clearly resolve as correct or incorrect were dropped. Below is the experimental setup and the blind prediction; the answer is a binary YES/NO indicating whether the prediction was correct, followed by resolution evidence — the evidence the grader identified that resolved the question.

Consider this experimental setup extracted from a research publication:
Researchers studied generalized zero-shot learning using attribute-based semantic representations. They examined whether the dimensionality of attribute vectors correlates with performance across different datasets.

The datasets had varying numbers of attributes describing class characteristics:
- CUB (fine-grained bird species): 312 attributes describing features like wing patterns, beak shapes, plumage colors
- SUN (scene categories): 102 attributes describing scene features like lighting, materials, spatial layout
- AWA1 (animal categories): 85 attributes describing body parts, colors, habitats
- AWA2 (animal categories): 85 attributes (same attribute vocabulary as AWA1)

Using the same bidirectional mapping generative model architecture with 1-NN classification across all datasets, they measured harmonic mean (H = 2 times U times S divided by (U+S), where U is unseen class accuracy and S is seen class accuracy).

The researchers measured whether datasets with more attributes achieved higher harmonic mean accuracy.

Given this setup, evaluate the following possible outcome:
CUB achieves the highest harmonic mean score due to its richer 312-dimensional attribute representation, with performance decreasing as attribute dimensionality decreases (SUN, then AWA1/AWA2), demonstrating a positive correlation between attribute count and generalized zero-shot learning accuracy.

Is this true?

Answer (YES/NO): NO